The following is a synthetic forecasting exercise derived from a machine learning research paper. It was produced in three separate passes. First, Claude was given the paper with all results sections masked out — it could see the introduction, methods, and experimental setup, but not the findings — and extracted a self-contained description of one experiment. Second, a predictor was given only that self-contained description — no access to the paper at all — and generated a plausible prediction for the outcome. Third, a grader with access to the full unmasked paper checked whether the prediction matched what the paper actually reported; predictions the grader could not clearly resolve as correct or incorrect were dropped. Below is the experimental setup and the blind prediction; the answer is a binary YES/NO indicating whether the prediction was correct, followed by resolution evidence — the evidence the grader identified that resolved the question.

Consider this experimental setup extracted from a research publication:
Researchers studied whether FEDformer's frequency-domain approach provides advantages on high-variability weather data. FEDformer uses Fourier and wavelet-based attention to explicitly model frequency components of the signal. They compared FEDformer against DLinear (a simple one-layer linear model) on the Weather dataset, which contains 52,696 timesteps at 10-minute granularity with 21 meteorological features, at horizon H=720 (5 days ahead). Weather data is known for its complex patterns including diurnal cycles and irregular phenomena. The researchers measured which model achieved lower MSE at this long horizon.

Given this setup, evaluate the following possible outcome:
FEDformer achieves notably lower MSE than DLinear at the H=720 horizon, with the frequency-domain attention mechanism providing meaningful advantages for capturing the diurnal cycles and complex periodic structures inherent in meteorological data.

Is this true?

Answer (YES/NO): NO